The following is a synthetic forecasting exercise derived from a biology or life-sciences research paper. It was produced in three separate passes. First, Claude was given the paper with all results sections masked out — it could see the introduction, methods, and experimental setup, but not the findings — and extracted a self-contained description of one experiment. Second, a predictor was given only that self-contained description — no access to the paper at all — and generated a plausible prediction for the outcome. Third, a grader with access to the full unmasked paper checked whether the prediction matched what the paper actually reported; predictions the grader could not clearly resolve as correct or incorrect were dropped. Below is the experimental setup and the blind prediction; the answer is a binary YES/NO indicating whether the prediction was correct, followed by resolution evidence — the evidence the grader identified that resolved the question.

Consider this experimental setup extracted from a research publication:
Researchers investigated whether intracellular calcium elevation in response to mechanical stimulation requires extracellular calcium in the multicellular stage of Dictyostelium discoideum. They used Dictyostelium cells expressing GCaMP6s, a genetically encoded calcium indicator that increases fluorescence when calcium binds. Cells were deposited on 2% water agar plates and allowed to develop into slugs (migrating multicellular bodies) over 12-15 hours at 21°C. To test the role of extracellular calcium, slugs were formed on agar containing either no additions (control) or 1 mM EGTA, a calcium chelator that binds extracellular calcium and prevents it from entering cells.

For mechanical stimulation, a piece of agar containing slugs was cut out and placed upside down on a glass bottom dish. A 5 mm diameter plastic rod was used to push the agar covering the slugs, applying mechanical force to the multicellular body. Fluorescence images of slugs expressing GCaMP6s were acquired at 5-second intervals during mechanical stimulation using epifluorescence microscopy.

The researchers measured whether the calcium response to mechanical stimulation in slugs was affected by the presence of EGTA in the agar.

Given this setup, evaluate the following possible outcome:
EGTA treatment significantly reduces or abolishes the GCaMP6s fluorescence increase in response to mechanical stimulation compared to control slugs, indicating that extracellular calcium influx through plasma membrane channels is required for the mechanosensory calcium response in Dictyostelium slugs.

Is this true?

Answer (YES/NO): NO